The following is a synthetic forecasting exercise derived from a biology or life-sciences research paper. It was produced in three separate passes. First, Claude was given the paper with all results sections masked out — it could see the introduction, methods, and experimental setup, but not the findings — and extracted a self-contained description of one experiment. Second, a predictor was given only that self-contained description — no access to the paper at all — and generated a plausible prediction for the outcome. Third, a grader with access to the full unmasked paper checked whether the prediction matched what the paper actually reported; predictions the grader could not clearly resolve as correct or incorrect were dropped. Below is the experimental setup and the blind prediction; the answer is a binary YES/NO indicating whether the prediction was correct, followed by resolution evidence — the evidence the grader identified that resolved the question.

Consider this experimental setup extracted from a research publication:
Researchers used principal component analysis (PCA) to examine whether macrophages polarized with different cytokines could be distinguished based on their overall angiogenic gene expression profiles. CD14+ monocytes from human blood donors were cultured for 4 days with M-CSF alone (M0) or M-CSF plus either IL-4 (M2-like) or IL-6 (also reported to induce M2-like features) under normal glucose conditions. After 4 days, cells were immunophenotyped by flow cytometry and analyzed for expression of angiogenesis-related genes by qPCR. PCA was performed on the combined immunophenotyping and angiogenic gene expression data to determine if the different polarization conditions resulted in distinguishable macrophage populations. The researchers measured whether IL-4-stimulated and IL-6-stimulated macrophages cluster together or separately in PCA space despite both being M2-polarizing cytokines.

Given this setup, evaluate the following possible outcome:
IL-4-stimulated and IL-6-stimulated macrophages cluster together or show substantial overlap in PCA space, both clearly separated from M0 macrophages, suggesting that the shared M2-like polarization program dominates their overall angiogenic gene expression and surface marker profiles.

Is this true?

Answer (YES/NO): NO